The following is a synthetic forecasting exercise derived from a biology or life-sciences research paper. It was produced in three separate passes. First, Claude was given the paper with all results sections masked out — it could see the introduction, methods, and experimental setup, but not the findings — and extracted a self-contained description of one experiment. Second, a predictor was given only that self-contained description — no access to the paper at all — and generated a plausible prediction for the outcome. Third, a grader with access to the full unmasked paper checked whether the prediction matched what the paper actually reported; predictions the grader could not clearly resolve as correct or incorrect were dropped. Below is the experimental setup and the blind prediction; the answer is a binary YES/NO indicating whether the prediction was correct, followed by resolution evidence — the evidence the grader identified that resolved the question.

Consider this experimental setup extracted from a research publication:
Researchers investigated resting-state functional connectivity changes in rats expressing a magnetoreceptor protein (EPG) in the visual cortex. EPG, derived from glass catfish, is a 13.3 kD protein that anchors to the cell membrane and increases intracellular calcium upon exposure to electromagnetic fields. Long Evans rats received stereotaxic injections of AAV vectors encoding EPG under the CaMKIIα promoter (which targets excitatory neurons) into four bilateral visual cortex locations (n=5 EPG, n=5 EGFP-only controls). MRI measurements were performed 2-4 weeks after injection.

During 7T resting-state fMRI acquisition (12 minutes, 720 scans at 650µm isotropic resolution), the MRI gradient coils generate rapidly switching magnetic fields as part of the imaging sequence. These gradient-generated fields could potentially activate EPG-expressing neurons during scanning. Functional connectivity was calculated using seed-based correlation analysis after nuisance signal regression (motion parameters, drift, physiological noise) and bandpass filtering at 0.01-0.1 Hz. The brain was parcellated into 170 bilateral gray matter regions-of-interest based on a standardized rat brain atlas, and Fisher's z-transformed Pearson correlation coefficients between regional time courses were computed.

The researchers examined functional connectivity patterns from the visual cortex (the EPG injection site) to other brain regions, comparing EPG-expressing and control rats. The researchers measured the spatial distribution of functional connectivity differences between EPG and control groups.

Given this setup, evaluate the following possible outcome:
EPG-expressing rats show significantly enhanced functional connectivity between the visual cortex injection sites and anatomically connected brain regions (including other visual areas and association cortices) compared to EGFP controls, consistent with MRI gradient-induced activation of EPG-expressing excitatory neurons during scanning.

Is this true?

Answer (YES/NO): YES